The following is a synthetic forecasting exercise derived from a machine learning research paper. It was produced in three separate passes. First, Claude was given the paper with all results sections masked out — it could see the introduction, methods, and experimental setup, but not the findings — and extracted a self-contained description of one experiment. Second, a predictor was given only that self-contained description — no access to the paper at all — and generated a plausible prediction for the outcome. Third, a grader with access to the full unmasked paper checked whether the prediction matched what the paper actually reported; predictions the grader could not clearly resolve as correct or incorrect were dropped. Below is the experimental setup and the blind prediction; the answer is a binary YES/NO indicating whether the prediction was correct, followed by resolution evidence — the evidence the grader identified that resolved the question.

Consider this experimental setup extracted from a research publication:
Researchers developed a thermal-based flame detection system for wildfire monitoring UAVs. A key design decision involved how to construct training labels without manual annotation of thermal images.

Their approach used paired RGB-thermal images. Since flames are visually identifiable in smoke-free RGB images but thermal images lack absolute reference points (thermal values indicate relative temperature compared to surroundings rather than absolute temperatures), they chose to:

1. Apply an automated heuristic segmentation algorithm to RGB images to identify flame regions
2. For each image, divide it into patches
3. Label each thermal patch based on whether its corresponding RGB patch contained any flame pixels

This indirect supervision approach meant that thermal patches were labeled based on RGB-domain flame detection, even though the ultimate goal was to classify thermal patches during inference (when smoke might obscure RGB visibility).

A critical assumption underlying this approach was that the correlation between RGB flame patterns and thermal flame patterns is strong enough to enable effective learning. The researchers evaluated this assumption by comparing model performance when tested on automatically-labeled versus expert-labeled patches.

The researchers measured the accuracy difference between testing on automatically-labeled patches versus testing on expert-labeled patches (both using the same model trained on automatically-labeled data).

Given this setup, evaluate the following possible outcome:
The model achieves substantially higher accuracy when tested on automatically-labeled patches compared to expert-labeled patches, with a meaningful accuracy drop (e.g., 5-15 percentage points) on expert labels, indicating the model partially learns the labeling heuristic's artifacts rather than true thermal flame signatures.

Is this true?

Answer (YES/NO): YES